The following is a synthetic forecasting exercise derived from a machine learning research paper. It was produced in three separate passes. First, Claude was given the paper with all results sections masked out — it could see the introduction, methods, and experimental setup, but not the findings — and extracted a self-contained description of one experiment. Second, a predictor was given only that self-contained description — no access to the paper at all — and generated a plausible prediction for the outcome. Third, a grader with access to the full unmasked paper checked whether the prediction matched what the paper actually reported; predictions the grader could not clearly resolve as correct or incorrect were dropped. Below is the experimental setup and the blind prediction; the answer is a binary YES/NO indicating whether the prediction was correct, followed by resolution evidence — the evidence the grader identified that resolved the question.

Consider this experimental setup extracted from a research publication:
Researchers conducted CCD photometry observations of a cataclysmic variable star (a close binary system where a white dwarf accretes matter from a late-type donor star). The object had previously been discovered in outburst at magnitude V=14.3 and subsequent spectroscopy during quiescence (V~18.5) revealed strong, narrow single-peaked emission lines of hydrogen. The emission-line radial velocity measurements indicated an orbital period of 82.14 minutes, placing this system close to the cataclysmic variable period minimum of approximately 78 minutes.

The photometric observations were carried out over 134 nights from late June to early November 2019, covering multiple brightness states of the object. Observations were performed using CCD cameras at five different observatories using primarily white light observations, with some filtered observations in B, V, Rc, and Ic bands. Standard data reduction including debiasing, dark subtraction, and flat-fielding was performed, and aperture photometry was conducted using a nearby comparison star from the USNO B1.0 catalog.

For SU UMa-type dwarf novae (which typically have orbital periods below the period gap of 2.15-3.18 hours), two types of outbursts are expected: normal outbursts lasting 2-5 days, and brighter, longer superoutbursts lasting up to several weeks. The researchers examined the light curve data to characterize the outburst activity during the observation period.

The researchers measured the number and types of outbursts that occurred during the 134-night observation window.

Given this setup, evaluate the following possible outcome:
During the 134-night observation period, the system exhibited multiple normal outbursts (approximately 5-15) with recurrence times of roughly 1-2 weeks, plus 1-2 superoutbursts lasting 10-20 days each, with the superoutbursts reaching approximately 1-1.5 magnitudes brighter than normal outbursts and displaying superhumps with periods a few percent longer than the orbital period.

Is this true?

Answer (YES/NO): NO